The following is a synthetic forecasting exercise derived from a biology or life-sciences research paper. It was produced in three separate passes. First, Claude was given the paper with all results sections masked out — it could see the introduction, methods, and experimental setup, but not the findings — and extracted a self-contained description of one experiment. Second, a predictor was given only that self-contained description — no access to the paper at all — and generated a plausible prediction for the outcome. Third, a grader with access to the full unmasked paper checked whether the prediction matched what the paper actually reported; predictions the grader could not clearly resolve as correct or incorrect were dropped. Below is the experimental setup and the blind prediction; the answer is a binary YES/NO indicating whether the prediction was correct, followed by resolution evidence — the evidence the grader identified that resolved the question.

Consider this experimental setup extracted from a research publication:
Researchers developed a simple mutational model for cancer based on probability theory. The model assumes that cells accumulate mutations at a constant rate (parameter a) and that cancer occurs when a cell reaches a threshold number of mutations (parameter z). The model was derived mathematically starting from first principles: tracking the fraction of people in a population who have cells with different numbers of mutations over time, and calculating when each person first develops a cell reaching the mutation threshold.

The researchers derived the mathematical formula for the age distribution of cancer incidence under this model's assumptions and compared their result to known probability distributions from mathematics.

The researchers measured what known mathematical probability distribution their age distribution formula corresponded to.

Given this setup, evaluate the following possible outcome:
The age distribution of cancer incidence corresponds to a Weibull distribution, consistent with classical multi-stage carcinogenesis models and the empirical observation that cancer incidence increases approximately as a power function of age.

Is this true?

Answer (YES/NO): NO